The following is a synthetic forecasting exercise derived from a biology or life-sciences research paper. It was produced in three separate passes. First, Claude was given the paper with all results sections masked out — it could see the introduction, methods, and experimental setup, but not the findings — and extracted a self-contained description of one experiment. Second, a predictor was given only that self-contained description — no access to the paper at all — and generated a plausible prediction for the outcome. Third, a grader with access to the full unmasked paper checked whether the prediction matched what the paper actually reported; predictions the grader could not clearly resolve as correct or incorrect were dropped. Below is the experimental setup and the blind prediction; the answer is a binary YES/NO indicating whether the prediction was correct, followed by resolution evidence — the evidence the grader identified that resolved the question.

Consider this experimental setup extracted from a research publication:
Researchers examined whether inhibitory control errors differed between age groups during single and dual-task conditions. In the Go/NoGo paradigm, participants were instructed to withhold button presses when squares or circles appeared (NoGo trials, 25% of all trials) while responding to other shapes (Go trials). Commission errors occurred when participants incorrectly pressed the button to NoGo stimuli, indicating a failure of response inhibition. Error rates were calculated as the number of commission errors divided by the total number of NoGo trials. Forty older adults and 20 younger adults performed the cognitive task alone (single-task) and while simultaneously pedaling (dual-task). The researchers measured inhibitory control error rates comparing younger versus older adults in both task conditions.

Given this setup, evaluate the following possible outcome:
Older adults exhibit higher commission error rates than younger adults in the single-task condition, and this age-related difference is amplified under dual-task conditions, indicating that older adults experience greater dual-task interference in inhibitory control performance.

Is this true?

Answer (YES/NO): NO